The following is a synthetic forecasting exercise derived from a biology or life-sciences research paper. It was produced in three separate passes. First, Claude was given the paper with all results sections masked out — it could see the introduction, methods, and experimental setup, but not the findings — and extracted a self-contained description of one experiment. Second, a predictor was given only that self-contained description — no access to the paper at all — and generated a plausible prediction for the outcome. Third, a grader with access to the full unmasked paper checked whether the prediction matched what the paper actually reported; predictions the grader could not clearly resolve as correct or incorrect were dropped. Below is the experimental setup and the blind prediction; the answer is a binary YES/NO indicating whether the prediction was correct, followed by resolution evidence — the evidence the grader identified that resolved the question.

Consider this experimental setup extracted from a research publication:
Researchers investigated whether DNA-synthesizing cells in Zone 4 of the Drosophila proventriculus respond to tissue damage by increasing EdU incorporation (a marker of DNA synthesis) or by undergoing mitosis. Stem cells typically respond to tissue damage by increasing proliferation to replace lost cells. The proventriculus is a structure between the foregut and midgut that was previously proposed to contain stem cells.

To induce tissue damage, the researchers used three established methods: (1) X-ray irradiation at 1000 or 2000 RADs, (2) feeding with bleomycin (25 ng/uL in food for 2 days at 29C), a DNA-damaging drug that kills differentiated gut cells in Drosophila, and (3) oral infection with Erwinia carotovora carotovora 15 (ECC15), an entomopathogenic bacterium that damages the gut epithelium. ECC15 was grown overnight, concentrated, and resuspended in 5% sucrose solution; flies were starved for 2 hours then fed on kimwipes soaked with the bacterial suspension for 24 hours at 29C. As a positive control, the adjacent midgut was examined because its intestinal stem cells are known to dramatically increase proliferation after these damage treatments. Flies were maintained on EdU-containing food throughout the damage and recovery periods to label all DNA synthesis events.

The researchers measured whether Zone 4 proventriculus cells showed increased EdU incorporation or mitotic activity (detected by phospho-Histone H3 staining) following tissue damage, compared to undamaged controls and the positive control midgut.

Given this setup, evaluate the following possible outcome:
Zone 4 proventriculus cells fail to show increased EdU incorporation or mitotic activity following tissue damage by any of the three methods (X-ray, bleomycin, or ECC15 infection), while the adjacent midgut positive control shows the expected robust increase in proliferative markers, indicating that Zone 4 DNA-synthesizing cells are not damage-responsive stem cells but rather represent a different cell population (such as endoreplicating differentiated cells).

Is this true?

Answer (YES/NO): YES